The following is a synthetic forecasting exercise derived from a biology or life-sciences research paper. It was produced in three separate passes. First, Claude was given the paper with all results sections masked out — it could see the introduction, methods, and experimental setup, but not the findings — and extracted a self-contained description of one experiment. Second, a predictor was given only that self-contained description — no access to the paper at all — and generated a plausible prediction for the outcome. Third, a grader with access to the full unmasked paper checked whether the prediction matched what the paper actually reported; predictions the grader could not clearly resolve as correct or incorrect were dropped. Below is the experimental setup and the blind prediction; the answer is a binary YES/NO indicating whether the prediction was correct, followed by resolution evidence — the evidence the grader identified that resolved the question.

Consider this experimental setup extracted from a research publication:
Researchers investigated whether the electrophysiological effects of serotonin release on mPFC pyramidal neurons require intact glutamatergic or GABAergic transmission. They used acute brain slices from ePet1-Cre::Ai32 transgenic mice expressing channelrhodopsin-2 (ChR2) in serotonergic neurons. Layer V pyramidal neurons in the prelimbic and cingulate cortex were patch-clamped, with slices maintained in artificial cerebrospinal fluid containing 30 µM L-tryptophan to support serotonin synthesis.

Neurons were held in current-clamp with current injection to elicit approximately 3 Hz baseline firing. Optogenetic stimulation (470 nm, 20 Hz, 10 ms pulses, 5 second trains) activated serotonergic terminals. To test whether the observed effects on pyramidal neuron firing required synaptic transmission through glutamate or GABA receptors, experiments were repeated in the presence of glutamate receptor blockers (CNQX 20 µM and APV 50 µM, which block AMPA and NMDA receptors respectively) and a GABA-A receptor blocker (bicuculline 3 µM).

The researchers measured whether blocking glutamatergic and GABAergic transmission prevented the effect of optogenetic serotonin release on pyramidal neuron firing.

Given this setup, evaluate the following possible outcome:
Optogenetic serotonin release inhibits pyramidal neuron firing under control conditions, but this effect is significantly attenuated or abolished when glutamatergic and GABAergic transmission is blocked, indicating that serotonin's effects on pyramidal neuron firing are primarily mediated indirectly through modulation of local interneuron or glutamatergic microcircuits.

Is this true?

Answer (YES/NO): NO